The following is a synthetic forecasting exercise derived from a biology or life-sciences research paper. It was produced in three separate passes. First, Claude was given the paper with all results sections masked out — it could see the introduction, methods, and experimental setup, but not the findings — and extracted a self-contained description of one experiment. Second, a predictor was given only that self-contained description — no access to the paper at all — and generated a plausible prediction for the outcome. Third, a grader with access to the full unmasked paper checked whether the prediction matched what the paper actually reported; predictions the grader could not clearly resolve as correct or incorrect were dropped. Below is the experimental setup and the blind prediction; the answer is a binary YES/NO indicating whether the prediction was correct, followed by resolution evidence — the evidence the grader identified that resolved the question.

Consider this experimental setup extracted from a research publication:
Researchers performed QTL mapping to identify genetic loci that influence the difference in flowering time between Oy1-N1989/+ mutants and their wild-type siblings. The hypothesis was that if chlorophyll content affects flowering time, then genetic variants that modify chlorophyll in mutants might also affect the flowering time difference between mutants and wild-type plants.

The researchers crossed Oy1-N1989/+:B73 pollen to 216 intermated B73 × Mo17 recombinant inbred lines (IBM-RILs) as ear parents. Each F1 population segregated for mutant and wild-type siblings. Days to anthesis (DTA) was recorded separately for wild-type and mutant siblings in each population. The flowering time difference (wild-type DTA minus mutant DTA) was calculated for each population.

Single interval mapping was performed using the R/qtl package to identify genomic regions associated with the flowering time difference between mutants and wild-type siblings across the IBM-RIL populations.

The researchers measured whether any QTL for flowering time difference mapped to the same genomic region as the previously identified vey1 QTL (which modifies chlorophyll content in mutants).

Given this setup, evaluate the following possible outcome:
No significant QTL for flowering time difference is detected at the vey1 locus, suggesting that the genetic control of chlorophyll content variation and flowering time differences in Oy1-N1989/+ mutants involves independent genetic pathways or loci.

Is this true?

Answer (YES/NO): NO